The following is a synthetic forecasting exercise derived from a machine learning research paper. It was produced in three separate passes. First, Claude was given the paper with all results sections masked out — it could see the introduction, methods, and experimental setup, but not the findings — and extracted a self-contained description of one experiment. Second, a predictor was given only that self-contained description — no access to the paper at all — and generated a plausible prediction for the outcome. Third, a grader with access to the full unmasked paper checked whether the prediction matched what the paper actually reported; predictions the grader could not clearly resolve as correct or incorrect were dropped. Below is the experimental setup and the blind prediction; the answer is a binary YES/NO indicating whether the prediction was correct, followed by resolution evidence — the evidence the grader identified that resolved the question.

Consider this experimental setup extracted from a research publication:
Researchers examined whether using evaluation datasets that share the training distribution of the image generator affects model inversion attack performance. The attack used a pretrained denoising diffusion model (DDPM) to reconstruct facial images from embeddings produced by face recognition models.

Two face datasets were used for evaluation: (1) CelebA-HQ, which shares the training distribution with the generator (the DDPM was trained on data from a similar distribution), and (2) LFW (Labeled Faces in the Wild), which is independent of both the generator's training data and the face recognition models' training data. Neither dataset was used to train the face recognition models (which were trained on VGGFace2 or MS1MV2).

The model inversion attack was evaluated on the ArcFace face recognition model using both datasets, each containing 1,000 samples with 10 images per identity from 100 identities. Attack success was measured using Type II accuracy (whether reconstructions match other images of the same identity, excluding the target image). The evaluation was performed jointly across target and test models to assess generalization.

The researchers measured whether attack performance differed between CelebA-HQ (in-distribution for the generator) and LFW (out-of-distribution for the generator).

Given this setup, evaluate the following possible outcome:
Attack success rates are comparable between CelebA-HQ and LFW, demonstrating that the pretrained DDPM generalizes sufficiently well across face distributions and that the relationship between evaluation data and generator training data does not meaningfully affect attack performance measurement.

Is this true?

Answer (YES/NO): YES